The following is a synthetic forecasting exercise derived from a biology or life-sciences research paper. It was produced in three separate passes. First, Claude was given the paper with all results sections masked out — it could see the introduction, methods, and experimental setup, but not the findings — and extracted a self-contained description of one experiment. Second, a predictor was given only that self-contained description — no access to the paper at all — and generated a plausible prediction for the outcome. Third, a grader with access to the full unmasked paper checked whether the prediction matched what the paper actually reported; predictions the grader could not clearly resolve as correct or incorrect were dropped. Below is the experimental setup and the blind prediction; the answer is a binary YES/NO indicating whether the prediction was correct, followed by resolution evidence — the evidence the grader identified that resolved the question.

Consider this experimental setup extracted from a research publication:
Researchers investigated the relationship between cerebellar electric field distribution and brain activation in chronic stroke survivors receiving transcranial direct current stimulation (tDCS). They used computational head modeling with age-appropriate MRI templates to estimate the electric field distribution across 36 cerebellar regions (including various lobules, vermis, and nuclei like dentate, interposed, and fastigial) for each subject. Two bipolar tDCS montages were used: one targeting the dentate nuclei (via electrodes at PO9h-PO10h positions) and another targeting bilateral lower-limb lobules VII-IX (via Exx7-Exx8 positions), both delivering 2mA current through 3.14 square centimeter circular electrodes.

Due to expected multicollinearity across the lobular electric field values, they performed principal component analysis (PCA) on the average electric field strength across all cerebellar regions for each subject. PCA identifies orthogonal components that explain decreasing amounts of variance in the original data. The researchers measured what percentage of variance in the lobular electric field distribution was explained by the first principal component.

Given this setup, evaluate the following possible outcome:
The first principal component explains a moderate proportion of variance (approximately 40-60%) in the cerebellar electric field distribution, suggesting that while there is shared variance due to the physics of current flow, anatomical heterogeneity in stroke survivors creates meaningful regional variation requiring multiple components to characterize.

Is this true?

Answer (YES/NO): NO